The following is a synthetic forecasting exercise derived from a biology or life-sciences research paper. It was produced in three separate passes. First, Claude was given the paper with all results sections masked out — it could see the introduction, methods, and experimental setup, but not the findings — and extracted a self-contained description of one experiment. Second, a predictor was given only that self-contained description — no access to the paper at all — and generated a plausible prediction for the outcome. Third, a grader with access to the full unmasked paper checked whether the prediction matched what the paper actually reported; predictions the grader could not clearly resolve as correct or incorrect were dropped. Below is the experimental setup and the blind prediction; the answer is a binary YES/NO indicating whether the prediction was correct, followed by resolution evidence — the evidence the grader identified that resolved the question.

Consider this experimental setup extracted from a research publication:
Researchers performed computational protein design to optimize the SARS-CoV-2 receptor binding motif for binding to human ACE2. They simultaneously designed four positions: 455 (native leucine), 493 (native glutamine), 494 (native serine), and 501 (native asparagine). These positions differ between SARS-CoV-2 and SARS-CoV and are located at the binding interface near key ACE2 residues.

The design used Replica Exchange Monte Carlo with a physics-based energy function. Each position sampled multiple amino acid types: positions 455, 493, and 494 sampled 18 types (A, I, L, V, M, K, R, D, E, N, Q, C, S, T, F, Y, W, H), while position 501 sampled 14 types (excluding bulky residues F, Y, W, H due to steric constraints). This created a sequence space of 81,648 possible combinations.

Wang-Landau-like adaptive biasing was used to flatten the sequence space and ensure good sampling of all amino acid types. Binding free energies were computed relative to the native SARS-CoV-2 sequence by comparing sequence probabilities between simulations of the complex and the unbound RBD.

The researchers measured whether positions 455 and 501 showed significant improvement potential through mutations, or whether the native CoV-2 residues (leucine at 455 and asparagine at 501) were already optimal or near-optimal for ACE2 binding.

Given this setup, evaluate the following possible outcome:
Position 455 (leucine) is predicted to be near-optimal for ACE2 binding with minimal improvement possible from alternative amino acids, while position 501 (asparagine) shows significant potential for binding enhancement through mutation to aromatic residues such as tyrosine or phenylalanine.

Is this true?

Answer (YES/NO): NO